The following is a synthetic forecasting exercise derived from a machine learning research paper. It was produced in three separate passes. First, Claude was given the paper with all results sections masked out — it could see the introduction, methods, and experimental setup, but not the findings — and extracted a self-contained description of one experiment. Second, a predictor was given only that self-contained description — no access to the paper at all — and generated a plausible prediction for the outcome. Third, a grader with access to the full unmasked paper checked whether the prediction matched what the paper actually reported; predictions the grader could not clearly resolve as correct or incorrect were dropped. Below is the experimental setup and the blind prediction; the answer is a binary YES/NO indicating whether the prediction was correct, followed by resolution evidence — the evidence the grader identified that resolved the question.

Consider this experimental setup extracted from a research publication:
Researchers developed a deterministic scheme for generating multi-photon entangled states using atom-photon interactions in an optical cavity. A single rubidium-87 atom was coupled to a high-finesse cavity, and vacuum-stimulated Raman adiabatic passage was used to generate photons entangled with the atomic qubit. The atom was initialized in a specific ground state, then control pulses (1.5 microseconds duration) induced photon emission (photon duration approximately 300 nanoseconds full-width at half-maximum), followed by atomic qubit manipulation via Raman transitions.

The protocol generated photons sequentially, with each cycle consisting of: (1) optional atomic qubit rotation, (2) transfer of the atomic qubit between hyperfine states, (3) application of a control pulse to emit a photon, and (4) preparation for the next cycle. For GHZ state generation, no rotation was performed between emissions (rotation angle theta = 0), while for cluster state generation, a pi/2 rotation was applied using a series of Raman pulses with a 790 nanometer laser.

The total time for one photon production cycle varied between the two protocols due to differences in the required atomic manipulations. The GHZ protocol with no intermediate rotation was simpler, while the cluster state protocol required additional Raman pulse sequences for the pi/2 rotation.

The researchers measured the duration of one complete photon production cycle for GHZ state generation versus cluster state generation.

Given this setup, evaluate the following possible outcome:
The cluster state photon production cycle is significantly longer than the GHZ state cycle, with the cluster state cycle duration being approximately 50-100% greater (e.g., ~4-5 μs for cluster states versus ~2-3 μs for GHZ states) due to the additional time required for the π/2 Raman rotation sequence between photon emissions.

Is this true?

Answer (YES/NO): NO